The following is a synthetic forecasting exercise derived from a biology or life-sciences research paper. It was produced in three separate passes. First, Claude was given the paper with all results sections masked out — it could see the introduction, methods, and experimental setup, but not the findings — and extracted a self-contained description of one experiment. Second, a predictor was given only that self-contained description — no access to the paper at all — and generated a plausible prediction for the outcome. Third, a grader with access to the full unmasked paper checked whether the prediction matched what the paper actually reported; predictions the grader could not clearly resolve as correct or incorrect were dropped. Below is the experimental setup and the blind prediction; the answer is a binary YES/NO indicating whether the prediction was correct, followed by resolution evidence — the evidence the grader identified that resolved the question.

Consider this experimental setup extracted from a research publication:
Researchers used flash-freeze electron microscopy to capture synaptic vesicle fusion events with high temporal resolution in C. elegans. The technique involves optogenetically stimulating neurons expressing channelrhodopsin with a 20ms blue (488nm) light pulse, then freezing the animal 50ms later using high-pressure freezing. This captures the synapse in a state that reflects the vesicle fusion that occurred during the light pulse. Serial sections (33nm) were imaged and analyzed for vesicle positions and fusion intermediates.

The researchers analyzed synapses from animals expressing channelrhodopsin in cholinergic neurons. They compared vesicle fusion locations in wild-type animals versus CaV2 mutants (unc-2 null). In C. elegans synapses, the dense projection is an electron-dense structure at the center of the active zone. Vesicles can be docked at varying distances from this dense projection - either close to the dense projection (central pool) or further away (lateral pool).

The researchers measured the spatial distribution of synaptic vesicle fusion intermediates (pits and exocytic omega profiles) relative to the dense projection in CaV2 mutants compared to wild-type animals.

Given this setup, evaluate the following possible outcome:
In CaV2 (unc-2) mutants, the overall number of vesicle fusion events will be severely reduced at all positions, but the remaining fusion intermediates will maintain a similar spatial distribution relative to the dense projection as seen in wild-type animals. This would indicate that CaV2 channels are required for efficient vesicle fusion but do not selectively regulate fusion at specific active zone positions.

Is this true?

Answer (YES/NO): NO